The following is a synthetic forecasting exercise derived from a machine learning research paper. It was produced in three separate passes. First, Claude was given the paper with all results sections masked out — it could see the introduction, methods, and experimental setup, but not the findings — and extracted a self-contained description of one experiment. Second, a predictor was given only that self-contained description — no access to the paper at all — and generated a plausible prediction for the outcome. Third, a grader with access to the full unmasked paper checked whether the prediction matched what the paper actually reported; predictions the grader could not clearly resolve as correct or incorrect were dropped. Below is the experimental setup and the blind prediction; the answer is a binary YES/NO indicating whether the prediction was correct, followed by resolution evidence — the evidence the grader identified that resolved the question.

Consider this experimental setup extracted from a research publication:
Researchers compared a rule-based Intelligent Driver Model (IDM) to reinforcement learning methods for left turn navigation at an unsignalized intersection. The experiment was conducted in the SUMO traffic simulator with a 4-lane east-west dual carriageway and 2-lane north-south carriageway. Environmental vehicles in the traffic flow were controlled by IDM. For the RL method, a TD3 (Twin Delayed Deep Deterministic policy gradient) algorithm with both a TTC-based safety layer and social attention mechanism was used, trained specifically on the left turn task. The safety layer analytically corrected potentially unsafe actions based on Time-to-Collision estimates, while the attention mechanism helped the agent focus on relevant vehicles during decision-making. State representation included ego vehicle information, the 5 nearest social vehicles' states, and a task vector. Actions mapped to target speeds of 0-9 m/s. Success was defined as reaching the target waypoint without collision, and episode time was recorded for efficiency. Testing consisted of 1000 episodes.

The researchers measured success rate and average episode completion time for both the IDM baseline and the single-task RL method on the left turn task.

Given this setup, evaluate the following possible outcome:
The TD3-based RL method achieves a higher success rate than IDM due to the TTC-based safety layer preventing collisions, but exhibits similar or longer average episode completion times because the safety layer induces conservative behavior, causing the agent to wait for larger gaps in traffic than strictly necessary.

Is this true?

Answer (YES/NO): NO